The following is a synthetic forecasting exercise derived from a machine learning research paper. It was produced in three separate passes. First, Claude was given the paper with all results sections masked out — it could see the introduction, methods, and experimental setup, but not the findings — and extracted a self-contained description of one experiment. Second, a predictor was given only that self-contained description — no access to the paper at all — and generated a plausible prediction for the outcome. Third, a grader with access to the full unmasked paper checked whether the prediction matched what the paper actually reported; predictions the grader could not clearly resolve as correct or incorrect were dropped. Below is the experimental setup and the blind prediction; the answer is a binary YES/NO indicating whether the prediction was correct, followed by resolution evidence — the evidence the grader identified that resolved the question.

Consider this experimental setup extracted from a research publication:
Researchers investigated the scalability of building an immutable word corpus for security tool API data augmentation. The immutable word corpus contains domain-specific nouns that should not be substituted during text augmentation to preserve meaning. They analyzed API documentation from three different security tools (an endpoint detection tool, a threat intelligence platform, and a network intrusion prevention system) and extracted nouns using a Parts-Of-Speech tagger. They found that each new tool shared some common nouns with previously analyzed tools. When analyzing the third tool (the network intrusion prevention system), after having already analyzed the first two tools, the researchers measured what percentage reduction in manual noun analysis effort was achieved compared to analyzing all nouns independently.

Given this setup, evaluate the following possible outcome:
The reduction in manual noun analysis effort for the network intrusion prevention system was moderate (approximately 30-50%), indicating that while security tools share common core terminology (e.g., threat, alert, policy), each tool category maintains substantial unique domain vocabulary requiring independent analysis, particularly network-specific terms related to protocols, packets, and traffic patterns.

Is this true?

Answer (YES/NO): YES